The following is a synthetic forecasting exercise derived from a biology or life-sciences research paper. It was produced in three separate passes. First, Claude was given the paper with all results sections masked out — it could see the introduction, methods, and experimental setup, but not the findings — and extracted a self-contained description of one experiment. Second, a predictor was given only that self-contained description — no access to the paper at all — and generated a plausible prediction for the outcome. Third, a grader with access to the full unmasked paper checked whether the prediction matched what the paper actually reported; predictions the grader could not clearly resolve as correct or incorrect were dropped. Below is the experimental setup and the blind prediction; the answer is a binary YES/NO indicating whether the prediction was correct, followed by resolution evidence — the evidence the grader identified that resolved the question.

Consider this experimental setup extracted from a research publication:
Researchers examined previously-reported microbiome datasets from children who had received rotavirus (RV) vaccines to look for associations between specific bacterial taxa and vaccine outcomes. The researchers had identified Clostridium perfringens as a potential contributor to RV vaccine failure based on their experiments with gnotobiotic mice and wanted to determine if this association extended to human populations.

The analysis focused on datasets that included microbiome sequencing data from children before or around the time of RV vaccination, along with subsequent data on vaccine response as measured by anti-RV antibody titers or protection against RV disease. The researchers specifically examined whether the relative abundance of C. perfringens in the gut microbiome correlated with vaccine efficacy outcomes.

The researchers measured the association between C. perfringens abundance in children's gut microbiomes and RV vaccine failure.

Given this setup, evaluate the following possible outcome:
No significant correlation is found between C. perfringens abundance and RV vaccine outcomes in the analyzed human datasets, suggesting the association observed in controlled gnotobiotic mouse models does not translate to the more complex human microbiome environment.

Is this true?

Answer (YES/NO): NO